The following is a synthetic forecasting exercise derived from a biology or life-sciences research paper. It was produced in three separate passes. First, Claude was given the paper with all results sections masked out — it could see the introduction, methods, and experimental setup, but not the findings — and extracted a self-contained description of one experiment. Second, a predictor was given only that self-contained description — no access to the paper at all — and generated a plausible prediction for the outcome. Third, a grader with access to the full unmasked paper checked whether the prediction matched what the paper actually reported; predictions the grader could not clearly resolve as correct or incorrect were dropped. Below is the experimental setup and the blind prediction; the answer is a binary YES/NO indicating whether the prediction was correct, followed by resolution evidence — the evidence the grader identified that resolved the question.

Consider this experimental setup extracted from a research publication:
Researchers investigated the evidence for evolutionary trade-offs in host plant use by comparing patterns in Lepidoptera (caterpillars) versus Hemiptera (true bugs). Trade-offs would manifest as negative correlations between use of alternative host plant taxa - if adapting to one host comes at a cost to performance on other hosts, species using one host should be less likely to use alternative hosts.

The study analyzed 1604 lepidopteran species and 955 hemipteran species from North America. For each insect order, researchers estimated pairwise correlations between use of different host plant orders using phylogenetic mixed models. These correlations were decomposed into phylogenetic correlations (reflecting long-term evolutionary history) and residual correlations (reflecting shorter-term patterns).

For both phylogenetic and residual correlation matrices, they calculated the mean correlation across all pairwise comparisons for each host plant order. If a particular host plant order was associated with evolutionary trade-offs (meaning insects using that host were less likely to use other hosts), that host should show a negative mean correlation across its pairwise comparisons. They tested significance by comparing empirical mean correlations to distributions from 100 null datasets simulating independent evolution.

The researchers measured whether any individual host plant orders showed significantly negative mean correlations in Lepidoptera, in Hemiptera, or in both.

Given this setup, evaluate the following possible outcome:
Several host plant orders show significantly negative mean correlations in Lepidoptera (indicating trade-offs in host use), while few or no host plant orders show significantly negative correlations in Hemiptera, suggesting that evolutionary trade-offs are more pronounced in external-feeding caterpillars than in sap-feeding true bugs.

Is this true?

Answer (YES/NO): NO